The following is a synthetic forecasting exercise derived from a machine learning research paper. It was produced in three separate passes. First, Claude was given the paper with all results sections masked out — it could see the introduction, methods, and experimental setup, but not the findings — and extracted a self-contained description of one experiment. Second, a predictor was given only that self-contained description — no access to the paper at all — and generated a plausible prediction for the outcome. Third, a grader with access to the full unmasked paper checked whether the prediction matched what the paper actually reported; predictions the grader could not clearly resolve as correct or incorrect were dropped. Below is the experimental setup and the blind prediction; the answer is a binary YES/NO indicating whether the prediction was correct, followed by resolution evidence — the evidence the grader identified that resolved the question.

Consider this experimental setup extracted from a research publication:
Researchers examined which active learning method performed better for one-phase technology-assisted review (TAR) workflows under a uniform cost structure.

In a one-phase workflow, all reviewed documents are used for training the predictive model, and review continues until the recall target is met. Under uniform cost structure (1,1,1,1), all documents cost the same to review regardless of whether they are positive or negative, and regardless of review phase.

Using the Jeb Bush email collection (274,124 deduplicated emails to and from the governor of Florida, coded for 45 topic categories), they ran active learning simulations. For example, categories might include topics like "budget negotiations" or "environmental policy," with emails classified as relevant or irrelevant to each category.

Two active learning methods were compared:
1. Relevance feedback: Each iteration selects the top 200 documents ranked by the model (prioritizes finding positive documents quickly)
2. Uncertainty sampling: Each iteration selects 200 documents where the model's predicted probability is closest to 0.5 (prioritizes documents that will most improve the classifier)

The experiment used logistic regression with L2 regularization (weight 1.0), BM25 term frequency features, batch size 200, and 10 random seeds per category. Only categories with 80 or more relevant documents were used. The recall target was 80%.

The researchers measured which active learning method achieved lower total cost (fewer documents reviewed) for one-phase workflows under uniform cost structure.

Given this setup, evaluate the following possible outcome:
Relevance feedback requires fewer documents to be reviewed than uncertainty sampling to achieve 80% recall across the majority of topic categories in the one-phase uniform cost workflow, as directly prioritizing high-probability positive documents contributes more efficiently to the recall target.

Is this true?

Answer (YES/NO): YES